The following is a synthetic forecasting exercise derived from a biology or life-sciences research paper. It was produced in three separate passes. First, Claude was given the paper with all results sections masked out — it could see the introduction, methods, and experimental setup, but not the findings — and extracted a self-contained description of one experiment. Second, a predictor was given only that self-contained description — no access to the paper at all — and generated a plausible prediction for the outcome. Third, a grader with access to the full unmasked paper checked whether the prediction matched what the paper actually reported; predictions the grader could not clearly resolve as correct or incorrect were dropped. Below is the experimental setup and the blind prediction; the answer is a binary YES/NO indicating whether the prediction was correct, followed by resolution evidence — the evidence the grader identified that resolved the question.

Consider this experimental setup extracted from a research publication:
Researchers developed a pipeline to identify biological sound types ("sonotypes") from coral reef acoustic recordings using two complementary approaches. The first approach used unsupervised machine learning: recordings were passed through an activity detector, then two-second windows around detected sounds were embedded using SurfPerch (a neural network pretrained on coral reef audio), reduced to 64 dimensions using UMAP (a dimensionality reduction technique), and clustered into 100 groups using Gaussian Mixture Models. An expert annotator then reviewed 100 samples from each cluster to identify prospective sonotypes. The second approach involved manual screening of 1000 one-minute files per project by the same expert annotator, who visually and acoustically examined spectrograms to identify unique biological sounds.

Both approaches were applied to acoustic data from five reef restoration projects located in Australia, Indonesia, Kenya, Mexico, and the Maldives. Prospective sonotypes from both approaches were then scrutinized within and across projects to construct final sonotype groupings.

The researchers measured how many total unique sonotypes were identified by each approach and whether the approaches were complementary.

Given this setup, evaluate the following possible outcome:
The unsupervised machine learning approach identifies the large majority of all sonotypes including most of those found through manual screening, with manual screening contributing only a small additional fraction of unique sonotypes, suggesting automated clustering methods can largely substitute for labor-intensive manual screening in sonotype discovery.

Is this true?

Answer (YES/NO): YES